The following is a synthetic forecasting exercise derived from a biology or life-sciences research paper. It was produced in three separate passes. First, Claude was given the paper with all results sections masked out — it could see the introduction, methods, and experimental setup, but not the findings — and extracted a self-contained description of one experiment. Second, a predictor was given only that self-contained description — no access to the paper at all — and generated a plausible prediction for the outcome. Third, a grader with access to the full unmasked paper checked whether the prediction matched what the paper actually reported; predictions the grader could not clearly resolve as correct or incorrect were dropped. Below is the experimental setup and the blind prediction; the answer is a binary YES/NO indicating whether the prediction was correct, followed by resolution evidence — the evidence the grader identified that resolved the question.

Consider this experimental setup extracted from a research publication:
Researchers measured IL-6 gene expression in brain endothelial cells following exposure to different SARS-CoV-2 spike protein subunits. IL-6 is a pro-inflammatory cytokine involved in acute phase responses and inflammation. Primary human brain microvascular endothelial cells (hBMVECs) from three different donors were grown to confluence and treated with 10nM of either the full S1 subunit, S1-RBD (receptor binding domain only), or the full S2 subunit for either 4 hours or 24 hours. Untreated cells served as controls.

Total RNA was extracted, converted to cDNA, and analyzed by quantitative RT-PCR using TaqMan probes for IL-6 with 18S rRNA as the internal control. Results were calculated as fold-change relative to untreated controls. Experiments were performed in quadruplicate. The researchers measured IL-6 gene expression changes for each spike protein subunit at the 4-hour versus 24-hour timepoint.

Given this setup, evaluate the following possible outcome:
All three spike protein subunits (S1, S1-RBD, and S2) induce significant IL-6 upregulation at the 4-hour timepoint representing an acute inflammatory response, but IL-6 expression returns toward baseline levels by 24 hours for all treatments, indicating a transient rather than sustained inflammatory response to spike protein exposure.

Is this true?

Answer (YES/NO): NO